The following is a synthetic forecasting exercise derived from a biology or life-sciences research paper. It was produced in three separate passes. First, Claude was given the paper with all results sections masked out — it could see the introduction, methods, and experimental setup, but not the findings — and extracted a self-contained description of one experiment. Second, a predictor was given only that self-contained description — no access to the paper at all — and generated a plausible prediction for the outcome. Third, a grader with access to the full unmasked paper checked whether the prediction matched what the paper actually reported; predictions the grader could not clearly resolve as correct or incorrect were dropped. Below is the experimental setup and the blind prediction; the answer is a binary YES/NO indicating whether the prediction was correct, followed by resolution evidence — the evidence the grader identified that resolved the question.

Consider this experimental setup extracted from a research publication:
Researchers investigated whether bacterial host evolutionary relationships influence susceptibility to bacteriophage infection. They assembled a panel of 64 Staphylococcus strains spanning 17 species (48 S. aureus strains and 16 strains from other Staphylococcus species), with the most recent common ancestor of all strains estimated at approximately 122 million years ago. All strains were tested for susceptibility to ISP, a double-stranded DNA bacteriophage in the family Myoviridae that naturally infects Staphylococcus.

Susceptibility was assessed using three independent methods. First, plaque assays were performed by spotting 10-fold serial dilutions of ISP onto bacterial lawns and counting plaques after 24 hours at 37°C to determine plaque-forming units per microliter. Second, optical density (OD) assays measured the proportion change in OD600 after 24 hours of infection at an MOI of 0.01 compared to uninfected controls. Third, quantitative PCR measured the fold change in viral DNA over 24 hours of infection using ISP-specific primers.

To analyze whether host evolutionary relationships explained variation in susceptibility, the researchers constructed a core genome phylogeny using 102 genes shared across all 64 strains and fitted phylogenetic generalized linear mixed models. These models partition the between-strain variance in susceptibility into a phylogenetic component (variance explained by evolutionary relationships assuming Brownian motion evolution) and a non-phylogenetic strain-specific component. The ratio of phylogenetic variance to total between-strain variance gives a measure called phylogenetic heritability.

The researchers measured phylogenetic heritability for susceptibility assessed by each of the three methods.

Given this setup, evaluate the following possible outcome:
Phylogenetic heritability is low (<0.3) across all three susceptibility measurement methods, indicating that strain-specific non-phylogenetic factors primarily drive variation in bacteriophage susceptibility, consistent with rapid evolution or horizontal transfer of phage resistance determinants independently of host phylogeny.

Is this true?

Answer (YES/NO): NO